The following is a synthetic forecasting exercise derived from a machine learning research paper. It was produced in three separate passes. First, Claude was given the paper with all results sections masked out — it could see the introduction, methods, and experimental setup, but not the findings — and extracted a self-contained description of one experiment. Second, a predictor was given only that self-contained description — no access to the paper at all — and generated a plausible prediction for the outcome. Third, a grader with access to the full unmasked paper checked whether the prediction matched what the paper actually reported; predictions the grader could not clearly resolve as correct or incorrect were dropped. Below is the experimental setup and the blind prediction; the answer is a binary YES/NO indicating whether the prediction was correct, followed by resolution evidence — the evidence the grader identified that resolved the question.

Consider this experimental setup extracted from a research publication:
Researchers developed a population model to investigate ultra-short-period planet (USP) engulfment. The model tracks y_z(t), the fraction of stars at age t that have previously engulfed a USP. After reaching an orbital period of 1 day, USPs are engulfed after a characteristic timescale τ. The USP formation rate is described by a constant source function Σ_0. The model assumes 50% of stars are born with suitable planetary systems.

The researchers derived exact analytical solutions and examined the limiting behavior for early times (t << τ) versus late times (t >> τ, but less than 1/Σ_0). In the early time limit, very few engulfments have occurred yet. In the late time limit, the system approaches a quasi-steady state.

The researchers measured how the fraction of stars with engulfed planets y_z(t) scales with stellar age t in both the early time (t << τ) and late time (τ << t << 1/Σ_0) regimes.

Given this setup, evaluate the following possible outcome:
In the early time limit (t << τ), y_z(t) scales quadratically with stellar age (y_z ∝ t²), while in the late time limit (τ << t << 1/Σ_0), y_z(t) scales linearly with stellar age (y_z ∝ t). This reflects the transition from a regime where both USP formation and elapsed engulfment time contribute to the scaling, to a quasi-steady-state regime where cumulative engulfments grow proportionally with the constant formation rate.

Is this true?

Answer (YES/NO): YES